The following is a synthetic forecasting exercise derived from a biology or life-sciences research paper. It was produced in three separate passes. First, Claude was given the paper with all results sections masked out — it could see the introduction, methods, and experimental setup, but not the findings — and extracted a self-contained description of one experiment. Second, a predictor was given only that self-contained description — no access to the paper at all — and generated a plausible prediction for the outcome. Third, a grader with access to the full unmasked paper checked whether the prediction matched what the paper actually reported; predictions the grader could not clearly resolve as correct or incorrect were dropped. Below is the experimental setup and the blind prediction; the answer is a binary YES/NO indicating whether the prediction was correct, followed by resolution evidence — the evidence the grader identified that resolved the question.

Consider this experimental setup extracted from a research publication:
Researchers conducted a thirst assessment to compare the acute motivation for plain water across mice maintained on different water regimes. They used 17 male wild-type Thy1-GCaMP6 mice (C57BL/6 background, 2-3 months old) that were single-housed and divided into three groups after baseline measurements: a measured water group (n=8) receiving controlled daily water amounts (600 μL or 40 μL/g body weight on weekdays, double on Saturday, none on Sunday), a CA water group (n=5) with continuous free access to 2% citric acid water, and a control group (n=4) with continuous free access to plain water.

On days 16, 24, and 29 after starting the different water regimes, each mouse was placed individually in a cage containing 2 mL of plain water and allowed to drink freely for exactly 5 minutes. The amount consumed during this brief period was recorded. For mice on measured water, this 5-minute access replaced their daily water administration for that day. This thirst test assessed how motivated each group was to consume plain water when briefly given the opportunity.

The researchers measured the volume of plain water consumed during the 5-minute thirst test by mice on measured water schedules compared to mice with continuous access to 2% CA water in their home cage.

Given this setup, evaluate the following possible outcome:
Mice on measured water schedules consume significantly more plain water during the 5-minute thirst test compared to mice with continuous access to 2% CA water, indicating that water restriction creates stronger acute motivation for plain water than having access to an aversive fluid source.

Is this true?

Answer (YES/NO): NO